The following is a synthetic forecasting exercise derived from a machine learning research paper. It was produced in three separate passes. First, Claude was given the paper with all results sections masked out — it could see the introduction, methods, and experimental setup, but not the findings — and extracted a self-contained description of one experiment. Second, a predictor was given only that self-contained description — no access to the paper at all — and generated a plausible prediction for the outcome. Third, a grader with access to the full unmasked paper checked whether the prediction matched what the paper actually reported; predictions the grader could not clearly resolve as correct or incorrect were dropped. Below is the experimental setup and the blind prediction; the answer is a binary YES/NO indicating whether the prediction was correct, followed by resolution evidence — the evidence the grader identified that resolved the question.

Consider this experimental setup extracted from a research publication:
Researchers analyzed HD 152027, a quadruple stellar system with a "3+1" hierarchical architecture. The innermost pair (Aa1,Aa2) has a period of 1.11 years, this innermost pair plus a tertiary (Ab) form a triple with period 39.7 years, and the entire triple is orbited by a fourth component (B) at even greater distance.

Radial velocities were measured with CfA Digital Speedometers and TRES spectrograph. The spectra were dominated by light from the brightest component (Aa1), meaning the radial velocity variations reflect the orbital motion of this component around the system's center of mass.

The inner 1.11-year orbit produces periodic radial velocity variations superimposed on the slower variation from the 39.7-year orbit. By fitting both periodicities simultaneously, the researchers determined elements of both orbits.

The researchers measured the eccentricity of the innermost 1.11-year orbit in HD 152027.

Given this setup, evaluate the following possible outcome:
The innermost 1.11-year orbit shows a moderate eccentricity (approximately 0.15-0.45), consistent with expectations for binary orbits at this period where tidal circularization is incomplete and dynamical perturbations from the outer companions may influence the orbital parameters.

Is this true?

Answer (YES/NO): NO